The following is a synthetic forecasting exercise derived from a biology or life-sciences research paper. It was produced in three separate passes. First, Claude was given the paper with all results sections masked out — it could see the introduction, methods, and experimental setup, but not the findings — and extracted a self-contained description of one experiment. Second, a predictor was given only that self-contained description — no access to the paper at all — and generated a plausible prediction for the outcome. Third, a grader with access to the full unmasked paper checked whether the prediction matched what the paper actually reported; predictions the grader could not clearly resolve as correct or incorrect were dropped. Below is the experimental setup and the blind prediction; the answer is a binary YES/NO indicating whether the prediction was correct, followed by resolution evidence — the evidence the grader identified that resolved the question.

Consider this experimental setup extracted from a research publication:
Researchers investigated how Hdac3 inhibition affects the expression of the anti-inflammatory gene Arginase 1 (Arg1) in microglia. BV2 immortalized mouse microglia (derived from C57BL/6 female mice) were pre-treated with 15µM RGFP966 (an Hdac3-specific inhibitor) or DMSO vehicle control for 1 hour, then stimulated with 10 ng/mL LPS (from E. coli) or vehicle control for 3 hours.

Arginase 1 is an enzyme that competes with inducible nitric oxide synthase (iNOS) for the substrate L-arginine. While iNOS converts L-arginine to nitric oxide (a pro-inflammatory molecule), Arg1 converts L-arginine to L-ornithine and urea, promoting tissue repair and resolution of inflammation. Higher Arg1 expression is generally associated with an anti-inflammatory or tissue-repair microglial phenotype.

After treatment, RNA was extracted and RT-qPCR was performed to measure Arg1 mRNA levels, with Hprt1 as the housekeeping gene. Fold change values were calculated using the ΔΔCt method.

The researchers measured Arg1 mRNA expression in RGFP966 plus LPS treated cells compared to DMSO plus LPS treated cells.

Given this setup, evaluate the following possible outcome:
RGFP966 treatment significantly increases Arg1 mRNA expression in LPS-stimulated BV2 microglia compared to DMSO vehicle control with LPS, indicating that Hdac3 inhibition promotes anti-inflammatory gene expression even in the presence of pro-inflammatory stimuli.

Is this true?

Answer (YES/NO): YES